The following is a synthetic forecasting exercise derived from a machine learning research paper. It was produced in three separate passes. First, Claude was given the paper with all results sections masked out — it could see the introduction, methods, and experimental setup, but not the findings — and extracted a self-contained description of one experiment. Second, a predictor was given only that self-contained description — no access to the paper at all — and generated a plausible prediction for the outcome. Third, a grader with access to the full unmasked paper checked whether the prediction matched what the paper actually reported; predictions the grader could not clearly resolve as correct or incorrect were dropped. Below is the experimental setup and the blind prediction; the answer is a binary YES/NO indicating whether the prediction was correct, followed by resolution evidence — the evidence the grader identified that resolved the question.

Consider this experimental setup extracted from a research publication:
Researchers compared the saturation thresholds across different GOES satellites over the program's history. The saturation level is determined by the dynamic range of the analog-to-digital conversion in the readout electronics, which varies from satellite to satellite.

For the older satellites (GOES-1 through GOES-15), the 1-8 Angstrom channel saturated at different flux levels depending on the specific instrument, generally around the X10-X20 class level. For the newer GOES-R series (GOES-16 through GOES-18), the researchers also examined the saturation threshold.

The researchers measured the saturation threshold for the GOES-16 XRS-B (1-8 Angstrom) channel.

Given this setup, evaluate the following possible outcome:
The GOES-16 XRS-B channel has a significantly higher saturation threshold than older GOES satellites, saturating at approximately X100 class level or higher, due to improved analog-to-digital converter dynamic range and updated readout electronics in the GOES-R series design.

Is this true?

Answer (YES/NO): NO